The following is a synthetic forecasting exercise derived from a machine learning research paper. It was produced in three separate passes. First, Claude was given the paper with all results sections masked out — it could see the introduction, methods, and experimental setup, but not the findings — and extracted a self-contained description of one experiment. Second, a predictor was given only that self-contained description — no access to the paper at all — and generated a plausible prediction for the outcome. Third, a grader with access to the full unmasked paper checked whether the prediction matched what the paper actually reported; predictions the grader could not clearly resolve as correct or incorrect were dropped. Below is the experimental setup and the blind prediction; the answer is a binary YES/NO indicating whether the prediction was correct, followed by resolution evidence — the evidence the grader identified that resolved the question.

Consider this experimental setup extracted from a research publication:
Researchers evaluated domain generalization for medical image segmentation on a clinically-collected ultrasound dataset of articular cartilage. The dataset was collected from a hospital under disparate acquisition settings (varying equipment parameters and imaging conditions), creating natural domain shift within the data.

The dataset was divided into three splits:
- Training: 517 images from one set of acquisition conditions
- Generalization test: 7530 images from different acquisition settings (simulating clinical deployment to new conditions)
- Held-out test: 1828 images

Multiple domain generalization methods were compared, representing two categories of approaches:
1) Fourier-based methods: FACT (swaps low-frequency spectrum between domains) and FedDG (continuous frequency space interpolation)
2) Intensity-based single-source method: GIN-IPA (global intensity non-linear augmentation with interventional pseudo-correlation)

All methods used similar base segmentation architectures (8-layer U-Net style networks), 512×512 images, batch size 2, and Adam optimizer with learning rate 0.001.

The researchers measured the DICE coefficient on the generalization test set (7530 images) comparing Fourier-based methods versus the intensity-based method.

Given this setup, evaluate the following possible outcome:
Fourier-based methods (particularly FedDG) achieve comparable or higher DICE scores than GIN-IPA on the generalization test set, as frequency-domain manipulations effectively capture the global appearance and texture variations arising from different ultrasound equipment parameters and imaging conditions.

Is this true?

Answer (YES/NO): YES